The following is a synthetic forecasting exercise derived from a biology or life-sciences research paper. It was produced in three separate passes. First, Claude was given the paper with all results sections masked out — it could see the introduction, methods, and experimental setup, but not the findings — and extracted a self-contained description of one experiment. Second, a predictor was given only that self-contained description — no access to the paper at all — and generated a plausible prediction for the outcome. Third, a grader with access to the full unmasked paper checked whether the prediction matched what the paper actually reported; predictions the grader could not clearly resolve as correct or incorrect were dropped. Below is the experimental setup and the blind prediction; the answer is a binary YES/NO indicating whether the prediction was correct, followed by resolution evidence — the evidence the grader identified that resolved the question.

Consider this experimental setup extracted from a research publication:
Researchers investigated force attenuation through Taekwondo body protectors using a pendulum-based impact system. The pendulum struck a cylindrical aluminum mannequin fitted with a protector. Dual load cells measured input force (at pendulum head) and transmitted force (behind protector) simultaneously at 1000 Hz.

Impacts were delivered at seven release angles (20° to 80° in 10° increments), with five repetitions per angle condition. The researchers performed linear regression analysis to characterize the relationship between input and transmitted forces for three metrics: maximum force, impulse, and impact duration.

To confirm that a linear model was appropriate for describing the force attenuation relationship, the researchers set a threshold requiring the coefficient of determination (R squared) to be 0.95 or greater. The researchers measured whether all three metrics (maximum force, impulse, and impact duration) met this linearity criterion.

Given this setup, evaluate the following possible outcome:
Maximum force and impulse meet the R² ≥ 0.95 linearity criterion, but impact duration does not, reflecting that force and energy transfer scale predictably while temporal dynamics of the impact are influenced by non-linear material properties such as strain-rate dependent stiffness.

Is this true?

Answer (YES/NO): NO